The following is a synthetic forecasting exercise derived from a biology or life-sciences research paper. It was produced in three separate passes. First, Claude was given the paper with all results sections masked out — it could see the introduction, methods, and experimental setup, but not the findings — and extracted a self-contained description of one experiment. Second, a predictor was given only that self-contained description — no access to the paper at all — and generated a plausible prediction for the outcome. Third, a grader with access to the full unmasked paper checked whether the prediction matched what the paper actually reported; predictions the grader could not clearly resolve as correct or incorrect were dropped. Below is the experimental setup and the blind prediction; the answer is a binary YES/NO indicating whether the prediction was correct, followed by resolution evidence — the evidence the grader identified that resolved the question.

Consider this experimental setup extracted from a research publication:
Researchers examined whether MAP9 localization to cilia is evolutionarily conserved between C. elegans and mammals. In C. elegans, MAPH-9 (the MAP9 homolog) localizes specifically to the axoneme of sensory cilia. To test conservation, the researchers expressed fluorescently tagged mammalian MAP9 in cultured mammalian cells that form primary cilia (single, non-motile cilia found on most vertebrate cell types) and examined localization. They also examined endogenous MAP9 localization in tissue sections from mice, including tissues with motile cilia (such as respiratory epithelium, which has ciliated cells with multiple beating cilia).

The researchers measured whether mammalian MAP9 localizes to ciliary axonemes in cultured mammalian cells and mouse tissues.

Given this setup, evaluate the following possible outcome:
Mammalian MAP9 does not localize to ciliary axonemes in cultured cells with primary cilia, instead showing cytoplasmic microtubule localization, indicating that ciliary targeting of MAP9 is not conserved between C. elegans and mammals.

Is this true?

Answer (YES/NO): NO